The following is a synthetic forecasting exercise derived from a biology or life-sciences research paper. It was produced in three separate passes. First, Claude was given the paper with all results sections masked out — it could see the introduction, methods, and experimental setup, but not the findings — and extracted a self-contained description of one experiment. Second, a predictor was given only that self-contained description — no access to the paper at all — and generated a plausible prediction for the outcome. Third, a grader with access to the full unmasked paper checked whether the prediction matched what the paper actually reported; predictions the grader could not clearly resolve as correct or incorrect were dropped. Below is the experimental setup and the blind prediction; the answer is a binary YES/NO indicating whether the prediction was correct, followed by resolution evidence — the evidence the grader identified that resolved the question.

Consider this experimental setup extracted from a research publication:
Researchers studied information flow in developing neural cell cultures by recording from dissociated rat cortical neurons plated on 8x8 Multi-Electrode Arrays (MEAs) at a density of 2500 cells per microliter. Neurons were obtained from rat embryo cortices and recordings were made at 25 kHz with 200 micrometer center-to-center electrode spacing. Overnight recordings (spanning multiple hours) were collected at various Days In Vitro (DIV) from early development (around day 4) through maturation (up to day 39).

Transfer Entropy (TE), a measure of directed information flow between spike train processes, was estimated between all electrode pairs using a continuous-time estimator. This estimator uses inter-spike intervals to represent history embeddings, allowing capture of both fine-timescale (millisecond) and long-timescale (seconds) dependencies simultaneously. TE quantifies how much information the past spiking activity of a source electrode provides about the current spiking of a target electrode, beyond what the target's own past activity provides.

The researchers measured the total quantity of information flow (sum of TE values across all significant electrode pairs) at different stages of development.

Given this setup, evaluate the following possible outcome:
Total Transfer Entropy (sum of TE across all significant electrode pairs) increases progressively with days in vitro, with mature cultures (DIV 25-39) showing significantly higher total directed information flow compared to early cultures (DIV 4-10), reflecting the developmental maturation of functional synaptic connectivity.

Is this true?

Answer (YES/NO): YES